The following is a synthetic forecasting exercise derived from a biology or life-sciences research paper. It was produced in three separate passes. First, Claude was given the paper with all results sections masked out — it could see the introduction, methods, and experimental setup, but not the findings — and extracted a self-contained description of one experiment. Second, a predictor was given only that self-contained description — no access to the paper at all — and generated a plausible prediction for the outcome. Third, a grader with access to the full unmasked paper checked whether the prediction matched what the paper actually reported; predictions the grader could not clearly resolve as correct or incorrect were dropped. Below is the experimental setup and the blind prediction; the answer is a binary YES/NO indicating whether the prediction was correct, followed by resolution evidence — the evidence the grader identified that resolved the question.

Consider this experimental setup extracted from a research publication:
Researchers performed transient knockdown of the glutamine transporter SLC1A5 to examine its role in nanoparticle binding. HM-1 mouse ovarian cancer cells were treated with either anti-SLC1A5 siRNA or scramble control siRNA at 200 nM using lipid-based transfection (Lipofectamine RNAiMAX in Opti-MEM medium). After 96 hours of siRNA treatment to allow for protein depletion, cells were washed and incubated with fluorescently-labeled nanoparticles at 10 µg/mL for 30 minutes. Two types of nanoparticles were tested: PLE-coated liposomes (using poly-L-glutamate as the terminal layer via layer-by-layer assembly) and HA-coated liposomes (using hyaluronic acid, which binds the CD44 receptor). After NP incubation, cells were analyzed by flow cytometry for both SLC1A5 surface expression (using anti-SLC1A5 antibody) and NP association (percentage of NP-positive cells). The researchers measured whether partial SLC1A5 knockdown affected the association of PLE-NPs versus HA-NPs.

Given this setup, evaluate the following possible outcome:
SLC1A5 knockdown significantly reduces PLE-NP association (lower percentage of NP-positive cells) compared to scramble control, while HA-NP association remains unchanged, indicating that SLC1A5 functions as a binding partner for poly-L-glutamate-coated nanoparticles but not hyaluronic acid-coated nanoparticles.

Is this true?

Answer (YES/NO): YES